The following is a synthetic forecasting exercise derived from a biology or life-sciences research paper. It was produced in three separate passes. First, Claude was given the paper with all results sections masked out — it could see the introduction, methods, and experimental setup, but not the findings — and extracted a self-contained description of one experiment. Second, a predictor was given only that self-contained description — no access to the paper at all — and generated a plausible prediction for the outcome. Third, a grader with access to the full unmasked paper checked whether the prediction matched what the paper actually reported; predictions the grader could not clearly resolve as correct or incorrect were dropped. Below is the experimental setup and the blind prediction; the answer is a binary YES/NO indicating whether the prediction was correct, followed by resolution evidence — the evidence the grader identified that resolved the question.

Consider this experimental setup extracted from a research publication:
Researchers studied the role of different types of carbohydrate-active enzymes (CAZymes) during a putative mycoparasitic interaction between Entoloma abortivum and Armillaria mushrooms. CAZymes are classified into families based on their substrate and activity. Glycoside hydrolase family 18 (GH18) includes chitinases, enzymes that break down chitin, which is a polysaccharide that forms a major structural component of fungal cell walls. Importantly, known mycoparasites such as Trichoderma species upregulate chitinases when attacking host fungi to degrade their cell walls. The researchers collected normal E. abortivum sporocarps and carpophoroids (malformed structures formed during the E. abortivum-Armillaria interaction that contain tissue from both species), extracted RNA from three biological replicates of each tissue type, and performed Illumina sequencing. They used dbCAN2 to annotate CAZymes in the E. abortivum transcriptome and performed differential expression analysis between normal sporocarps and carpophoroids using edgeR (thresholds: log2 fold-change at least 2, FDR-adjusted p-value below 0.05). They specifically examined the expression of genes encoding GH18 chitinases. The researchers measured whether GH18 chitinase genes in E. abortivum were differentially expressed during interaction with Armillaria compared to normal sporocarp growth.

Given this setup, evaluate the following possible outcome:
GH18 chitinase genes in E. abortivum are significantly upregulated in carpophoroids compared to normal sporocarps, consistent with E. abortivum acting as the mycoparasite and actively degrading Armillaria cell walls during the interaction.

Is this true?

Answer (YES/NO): NO